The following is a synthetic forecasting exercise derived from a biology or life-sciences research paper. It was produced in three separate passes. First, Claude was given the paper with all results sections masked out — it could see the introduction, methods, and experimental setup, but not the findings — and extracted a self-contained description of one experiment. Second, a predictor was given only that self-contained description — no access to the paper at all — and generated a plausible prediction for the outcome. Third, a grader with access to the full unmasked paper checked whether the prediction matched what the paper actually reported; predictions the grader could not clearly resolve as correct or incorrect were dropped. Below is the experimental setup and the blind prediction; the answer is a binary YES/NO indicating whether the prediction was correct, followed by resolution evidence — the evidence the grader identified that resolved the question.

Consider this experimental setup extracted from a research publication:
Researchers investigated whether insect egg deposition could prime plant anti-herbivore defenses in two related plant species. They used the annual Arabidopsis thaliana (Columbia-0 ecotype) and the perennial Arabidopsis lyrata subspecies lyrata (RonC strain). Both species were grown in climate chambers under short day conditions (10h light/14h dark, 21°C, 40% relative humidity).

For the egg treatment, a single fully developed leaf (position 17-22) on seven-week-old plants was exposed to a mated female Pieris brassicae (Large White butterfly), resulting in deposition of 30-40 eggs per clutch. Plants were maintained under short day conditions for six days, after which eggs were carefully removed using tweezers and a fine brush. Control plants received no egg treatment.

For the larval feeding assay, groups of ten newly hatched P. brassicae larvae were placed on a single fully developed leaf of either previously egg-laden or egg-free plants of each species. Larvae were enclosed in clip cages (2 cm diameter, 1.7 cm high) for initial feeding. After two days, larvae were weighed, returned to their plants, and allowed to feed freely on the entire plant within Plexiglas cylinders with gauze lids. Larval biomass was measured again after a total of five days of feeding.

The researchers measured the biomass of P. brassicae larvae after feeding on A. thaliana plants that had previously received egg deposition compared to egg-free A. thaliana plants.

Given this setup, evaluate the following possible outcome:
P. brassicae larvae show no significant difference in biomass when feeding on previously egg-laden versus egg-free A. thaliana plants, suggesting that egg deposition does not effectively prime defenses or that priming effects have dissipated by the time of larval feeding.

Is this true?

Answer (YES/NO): NO